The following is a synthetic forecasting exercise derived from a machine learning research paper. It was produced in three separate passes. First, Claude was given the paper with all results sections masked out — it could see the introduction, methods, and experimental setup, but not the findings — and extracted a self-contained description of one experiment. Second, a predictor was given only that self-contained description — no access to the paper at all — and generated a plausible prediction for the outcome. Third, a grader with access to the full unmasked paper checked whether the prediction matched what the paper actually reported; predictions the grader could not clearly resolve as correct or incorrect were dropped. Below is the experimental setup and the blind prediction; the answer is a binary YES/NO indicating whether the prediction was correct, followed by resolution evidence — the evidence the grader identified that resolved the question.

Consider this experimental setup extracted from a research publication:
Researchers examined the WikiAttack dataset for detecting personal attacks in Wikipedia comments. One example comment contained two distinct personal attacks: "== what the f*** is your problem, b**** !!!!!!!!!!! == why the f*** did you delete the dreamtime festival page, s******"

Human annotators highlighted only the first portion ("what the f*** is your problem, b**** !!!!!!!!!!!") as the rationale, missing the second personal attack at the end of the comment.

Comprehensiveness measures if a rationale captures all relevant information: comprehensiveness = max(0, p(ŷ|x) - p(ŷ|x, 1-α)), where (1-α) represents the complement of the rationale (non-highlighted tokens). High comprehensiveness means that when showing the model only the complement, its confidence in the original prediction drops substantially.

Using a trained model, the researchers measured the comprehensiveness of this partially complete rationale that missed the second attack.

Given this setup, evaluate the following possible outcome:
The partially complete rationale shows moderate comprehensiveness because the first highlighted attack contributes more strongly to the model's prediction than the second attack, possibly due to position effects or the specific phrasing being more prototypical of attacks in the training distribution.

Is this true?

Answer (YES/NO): NO